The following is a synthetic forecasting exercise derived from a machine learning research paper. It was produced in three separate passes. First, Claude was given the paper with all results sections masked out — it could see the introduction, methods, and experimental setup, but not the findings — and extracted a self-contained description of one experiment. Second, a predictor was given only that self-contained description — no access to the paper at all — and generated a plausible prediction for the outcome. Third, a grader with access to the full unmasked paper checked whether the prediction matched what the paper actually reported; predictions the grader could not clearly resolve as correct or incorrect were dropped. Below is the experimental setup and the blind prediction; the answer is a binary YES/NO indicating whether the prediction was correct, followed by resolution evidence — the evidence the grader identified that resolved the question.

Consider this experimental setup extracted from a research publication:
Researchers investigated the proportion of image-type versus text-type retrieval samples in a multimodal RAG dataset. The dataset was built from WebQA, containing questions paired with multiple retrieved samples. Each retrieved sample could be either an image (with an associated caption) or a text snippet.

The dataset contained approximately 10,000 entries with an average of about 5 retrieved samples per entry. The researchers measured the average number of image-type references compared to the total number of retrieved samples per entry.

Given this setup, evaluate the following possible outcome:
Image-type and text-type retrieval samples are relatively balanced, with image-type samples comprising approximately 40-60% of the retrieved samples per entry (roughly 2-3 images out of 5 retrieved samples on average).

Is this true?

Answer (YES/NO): NO